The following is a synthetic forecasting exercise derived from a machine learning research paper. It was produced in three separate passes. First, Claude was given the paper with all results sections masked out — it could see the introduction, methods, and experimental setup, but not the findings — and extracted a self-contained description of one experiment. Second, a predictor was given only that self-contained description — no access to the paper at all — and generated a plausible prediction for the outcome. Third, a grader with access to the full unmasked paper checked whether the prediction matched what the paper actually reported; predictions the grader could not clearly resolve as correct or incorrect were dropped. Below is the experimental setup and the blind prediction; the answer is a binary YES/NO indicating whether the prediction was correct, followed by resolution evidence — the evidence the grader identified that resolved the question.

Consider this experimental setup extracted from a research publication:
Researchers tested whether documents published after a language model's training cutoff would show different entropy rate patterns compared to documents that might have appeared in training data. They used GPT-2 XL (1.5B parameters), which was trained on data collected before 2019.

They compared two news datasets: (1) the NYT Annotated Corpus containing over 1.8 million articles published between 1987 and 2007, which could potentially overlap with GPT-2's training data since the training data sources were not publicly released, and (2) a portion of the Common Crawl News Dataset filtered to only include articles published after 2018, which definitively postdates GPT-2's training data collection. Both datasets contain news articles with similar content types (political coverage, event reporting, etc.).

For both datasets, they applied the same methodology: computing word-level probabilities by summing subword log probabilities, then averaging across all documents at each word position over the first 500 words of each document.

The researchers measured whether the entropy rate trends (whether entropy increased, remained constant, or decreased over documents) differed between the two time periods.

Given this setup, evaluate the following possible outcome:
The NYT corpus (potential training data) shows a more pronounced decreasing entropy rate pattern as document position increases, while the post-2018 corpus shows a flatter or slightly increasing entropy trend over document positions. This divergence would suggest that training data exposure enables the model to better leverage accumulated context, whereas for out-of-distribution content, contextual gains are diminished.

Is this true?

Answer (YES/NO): NO